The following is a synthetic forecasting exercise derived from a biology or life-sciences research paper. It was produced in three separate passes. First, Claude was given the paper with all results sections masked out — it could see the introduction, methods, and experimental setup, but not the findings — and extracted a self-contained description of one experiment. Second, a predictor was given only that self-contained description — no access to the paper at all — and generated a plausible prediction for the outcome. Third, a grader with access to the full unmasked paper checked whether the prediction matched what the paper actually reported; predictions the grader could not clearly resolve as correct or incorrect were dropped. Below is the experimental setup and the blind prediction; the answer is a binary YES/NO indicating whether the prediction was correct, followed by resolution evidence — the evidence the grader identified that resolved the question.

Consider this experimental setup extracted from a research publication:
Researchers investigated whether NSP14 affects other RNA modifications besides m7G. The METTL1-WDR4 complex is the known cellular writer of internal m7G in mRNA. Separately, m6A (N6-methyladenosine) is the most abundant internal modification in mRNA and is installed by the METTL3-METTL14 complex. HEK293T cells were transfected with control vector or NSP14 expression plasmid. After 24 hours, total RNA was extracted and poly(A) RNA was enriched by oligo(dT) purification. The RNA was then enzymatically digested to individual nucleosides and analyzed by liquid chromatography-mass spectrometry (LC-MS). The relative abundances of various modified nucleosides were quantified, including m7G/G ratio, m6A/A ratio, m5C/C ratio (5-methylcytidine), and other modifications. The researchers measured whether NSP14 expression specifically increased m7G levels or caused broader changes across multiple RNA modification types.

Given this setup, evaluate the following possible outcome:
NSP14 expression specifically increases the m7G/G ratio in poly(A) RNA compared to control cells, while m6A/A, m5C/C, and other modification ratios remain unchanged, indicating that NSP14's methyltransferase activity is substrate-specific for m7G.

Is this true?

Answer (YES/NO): YES